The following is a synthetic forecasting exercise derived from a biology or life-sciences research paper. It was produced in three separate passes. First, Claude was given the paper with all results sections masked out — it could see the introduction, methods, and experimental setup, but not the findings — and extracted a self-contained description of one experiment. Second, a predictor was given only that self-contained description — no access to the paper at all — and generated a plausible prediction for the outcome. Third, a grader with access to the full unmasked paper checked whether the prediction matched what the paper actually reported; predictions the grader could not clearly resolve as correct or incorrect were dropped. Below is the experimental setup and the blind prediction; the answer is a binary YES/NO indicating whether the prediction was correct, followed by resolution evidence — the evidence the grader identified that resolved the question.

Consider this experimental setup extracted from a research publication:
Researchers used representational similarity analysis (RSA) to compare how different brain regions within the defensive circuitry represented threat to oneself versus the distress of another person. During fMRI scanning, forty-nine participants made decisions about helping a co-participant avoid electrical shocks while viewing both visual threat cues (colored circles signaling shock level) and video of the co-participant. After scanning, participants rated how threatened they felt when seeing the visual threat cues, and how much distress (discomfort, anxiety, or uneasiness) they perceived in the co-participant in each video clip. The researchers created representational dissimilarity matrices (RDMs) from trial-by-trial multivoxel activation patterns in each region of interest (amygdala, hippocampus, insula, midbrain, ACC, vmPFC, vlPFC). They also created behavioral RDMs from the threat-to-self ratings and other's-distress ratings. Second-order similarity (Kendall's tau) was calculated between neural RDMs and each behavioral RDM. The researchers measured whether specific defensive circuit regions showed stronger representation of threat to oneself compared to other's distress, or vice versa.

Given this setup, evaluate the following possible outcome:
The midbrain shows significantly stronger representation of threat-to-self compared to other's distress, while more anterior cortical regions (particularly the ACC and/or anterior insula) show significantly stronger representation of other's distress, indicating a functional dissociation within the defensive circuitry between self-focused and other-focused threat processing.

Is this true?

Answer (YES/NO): NO